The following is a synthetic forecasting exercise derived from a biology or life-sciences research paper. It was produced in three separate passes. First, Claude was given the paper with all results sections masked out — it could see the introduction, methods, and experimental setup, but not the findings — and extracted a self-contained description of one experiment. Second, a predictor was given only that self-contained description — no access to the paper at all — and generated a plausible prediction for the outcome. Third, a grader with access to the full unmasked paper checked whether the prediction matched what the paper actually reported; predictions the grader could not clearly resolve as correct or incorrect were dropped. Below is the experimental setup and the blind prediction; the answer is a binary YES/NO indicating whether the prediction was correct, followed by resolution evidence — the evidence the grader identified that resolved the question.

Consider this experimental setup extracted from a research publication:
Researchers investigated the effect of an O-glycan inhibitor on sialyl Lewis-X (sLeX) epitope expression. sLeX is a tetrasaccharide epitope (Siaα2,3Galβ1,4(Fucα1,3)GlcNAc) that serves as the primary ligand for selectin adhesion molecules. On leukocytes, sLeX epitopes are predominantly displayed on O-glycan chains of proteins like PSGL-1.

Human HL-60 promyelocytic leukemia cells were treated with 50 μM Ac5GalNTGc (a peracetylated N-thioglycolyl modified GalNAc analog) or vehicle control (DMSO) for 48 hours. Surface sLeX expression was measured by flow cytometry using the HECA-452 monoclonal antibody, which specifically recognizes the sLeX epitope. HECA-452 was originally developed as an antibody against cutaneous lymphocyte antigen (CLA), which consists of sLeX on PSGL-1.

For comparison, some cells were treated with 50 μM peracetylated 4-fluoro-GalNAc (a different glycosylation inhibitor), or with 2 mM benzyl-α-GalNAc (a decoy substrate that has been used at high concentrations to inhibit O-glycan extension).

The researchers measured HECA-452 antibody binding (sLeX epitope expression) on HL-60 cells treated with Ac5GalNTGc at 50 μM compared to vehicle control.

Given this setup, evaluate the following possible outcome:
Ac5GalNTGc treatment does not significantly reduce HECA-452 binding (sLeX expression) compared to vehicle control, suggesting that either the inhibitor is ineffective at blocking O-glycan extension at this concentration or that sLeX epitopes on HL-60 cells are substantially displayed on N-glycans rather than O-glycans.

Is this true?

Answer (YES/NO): NO